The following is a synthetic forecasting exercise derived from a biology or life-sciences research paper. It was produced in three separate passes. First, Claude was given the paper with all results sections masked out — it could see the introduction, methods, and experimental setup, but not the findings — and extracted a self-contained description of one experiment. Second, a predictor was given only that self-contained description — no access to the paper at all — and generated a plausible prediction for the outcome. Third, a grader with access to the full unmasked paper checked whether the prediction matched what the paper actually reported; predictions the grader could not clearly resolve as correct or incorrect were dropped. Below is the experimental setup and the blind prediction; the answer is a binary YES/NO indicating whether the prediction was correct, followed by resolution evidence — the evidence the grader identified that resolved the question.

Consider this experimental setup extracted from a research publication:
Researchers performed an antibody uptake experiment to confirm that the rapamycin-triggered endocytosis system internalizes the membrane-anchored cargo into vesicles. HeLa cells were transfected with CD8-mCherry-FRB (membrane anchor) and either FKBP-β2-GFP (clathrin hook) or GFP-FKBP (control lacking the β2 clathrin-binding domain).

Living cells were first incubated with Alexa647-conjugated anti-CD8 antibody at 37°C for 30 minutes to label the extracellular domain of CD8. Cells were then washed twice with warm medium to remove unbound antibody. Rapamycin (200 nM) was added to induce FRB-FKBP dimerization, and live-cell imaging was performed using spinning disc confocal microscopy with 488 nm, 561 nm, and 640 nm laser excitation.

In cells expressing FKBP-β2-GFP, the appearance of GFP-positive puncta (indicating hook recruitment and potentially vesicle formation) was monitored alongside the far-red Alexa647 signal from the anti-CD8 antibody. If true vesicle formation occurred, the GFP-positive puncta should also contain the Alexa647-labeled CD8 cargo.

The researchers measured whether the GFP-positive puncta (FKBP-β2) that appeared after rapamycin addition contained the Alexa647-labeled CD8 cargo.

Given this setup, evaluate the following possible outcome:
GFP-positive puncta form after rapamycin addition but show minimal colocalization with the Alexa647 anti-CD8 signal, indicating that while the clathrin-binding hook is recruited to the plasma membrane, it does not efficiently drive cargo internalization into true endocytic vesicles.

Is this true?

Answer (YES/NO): NO